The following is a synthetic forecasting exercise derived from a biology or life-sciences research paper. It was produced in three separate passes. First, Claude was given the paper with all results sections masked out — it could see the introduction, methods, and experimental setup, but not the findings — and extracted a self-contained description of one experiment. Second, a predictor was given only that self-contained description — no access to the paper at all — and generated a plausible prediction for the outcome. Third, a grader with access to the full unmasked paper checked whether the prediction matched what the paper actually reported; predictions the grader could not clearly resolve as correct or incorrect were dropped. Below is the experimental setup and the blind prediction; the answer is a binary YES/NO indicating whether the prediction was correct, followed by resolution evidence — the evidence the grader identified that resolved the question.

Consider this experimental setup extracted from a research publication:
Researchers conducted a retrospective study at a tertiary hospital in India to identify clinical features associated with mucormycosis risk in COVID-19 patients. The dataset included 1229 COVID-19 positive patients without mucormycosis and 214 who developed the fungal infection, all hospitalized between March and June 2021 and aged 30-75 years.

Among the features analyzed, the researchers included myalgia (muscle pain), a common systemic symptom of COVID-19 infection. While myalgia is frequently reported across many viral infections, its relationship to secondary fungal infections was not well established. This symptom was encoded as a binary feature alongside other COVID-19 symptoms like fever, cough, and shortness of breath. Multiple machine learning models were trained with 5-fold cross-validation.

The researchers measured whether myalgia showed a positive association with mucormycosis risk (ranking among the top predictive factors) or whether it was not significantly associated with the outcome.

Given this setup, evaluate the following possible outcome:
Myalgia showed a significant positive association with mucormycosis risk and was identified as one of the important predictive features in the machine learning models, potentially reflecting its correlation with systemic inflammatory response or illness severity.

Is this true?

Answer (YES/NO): YES